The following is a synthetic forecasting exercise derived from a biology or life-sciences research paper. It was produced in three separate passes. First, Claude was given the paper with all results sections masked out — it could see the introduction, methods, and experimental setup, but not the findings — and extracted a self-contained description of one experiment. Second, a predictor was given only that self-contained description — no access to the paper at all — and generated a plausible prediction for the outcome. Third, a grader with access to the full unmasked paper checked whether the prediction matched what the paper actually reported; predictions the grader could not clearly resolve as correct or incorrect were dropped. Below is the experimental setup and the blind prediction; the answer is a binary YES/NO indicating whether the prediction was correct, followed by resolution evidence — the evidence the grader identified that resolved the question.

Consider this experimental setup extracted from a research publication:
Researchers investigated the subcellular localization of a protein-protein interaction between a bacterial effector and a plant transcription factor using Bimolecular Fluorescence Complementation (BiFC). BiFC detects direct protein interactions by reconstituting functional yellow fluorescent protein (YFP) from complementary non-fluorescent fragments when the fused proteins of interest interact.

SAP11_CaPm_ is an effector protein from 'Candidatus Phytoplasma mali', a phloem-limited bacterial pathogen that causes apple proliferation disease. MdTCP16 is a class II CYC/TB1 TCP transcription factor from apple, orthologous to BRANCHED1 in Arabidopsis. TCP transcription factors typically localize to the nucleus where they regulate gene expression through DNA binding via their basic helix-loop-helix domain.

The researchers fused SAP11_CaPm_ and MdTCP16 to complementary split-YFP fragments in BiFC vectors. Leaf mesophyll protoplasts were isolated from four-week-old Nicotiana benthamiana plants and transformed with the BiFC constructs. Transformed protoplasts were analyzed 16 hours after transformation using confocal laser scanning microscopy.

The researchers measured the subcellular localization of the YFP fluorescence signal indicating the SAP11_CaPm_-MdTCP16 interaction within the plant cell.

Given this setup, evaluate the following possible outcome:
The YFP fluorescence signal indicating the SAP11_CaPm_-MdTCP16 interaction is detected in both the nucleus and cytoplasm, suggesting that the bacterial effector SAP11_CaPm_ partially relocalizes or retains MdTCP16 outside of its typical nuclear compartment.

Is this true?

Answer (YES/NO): YES